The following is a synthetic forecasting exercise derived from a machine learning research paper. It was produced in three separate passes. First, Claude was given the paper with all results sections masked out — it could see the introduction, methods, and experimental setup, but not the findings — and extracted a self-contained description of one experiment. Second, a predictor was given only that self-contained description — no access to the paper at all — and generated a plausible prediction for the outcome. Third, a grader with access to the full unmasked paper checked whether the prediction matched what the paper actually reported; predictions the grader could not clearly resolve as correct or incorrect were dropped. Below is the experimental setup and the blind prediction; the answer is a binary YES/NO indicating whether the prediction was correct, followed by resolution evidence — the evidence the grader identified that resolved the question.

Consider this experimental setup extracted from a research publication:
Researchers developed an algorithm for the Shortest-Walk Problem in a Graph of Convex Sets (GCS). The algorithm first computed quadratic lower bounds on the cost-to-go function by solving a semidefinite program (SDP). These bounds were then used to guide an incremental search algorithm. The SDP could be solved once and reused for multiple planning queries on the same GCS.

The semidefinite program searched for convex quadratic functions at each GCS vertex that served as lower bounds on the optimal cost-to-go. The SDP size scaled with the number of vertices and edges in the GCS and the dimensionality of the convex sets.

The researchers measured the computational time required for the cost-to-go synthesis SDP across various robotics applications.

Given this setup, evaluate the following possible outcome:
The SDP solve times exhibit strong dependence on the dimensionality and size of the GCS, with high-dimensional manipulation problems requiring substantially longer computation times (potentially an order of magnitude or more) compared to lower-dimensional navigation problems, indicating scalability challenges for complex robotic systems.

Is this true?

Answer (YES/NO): NO